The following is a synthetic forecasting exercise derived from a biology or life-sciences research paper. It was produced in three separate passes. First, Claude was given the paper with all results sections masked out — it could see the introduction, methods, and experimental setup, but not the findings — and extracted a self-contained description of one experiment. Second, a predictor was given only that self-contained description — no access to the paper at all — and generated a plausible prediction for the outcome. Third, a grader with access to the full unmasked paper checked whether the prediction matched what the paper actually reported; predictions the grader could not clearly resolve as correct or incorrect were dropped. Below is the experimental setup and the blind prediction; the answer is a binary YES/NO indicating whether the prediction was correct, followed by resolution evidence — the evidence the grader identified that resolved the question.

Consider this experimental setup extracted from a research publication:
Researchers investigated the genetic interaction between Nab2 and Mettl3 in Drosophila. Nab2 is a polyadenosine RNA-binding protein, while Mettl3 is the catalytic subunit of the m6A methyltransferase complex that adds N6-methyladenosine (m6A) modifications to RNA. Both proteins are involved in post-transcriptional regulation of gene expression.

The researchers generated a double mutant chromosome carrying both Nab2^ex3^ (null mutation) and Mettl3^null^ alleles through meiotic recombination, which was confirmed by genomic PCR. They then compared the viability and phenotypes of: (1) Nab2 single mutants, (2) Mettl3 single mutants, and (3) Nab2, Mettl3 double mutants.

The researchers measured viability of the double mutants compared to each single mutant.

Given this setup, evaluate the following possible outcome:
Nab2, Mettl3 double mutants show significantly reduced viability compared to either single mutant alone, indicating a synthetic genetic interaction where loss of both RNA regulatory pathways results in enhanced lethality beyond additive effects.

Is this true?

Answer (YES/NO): NO